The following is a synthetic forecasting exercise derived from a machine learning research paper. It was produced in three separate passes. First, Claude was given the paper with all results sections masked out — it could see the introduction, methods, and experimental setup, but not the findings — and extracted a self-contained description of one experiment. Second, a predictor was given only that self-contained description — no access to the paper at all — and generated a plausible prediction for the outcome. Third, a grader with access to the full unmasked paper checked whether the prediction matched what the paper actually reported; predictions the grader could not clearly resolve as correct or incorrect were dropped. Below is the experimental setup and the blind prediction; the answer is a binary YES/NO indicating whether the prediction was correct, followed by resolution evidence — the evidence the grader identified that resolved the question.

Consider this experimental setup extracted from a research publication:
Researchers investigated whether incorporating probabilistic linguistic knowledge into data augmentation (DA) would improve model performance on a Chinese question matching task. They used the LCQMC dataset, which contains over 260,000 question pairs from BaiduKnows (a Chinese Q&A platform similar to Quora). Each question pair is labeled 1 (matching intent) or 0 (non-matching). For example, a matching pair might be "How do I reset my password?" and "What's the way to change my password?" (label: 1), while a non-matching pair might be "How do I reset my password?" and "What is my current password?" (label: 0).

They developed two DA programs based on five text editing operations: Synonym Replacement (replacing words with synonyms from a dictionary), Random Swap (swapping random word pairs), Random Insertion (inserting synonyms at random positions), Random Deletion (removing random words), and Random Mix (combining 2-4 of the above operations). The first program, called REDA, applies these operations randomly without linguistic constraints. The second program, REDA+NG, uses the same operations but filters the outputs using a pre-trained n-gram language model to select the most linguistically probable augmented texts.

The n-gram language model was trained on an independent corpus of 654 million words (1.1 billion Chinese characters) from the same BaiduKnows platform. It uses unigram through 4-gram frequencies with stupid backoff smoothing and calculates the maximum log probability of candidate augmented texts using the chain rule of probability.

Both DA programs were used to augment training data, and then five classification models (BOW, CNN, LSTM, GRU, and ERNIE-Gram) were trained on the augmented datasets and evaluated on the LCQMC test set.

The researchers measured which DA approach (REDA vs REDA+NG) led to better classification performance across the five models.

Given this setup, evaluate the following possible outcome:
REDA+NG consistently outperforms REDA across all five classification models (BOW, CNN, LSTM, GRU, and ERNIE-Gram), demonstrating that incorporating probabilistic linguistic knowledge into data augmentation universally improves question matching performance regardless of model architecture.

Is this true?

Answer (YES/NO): NO